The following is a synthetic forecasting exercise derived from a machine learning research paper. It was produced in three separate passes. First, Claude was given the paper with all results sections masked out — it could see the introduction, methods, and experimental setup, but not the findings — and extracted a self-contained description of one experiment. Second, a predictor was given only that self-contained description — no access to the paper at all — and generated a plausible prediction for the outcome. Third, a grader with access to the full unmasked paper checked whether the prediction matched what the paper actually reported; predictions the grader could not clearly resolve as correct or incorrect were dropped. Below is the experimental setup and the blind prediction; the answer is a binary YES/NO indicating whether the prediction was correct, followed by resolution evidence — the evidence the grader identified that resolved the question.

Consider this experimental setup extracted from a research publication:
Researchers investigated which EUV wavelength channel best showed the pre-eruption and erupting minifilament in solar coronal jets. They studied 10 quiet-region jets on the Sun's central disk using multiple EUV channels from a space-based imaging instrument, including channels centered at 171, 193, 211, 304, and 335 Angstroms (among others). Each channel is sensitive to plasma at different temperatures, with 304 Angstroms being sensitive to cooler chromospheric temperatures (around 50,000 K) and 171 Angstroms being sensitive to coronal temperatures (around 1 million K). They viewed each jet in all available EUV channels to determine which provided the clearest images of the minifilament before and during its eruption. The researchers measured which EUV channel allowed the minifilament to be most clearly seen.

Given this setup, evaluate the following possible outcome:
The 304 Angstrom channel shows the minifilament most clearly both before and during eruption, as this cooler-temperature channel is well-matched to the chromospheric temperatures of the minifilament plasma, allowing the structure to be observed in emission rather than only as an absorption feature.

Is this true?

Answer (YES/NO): NO